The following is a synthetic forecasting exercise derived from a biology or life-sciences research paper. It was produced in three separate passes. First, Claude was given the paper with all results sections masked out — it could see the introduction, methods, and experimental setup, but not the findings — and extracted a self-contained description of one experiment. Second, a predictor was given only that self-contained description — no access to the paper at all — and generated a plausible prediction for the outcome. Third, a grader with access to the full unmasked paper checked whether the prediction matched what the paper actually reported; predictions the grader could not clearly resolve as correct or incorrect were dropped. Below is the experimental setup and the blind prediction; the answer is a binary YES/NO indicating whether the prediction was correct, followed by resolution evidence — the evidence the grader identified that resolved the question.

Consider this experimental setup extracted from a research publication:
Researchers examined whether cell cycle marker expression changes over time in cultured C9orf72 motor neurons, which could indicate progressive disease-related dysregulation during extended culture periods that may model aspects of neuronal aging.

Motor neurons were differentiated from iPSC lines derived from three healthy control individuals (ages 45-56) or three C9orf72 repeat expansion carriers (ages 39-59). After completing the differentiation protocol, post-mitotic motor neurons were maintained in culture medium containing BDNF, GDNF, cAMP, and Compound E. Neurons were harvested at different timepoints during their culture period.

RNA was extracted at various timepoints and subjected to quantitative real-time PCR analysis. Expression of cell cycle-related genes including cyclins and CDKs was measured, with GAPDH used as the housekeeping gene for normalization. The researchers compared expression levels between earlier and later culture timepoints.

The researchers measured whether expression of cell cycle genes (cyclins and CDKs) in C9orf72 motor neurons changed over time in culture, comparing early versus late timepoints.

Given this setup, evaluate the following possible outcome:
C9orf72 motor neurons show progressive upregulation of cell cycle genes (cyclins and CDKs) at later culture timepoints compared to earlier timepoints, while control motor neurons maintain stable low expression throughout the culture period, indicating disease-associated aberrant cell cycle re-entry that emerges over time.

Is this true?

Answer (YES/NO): YES